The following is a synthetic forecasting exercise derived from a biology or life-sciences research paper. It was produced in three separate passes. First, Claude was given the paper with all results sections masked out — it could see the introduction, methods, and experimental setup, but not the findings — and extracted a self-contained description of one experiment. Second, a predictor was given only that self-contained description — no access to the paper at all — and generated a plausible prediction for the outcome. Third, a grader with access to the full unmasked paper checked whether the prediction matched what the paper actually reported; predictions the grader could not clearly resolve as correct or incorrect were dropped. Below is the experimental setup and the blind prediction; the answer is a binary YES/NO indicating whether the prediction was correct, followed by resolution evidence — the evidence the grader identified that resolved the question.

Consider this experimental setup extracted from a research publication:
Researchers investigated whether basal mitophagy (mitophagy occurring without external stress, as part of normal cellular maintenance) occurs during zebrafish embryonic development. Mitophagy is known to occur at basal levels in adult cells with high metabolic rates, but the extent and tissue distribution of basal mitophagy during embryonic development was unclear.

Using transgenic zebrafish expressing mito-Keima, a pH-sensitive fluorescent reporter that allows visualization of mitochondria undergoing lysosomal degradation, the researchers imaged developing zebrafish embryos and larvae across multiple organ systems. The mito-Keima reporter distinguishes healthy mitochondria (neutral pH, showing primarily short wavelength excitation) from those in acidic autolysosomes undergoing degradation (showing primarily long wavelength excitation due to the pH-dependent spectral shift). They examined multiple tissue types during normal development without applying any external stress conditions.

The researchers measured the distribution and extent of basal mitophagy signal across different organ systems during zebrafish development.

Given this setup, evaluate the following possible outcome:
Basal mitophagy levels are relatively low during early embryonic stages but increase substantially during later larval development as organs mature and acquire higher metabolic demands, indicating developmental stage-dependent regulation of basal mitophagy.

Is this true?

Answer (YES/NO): NO